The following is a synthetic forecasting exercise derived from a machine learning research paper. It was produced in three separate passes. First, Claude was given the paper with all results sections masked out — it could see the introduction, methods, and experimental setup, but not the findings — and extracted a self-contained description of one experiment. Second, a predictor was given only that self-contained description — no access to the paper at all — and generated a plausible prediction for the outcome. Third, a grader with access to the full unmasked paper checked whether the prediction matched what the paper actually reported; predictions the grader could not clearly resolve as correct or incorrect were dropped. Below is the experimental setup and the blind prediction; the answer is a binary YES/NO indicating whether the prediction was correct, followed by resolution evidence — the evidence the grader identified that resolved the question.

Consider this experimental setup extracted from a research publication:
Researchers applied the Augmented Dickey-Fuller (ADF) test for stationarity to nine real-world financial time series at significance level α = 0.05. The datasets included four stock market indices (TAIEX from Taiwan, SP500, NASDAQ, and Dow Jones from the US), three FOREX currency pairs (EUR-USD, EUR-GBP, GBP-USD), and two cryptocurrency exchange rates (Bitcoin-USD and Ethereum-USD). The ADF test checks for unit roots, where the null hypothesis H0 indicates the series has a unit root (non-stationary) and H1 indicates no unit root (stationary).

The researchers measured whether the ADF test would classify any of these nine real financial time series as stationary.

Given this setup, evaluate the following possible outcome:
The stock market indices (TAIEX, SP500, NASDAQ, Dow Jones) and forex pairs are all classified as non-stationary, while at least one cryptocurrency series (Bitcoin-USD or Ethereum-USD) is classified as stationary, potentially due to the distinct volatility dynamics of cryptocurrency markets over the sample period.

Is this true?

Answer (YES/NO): NO